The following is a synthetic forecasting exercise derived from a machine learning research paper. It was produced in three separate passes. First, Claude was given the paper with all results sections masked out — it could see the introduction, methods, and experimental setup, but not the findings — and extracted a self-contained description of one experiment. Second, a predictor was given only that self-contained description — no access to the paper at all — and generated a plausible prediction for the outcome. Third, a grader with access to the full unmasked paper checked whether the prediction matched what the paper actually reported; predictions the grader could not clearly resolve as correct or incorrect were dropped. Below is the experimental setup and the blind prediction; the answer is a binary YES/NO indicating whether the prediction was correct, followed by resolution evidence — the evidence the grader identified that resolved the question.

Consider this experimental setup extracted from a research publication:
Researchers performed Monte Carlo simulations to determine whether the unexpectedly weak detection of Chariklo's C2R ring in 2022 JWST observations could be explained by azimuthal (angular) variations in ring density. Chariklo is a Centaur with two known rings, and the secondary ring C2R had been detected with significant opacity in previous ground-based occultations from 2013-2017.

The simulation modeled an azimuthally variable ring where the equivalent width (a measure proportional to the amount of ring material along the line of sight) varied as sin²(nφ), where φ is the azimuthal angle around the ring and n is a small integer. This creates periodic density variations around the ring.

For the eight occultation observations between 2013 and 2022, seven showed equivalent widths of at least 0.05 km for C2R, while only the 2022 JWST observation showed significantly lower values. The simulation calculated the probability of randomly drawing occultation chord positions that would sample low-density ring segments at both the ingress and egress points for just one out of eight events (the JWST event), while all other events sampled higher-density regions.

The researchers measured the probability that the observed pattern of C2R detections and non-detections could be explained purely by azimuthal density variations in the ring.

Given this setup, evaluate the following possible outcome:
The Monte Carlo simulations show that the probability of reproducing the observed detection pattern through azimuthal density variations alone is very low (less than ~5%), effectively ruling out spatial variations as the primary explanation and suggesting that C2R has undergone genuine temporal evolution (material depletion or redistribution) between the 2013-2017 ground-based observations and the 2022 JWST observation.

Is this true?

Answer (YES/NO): YES